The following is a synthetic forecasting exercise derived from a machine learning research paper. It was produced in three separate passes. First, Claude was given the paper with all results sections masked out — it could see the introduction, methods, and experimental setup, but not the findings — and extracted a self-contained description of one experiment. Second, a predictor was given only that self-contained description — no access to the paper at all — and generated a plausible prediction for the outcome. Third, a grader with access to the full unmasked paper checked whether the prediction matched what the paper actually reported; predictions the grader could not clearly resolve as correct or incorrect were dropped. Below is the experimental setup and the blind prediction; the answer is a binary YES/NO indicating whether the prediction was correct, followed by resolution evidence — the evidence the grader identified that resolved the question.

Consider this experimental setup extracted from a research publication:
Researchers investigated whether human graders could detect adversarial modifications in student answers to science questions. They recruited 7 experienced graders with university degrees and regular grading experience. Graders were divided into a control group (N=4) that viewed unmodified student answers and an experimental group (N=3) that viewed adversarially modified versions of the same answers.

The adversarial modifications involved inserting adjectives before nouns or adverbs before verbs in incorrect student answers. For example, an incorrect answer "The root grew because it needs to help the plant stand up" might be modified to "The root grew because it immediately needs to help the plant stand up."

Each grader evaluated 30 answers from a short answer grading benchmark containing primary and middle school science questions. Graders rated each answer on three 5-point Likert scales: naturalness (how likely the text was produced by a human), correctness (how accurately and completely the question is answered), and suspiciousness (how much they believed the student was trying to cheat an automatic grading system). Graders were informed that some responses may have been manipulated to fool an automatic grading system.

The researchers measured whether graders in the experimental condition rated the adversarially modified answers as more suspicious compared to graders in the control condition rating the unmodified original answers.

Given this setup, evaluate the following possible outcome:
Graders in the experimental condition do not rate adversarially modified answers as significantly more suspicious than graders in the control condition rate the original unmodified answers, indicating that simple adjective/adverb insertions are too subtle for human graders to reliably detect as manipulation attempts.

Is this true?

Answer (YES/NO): YES